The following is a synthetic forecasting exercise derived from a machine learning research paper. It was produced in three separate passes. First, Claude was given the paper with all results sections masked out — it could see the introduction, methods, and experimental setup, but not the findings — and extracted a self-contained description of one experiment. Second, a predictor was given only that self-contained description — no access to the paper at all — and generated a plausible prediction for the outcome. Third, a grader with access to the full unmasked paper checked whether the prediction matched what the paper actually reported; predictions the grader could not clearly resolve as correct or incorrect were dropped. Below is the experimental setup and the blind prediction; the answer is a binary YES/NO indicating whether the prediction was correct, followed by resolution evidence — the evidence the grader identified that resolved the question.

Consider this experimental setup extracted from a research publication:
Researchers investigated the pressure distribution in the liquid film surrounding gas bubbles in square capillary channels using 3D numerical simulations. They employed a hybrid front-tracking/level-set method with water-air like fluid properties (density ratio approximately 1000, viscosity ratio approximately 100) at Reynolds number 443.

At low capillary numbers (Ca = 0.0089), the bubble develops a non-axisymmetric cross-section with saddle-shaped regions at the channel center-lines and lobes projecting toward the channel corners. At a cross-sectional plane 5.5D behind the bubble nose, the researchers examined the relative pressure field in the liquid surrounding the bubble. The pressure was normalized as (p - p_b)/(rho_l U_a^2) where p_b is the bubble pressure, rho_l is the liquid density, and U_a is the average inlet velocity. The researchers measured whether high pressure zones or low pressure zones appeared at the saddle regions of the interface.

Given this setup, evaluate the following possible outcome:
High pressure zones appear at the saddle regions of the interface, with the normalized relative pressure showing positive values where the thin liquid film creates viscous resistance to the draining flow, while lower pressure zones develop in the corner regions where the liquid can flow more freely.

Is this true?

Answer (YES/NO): YES